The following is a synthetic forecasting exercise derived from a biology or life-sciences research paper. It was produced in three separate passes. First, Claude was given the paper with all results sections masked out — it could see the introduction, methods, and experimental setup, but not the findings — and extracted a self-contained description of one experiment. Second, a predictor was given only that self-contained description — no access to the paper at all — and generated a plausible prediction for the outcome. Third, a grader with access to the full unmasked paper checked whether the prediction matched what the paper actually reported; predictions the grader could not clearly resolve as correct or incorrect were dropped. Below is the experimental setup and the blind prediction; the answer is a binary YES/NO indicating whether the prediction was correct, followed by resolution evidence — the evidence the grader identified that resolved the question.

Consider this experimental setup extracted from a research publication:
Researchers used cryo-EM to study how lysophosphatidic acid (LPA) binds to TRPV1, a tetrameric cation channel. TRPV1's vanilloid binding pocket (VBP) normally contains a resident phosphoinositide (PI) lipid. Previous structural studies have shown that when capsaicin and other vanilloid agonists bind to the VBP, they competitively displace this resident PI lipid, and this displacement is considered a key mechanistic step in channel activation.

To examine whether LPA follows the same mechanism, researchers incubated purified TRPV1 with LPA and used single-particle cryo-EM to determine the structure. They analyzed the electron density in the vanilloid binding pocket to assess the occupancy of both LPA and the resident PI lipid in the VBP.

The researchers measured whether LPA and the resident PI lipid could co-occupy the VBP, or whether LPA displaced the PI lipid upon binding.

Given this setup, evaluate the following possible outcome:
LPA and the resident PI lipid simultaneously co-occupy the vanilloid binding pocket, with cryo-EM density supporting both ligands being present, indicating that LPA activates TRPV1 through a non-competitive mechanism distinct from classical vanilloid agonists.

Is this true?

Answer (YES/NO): NO